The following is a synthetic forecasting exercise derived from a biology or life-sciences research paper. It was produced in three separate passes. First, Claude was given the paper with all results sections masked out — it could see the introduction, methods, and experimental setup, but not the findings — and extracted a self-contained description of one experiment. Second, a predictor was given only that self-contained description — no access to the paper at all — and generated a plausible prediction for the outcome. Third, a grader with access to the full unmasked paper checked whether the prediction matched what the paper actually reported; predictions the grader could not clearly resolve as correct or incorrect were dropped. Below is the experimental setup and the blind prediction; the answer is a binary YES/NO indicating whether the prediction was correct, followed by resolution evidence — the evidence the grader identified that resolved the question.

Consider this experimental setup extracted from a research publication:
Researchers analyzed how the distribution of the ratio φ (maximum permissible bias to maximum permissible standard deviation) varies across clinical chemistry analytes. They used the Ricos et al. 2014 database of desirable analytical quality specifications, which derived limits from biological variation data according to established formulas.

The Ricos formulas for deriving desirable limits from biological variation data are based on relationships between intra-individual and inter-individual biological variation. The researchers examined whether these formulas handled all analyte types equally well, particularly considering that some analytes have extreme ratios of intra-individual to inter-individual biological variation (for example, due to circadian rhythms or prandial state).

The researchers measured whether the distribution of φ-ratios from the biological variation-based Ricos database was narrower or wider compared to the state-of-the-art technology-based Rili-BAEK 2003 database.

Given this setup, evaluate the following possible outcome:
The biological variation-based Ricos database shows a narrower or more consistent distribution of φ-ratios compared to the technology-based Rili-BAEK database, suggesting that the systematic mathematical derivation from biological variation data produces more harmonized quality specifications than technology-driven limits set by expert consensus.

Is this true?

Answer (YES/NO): NO